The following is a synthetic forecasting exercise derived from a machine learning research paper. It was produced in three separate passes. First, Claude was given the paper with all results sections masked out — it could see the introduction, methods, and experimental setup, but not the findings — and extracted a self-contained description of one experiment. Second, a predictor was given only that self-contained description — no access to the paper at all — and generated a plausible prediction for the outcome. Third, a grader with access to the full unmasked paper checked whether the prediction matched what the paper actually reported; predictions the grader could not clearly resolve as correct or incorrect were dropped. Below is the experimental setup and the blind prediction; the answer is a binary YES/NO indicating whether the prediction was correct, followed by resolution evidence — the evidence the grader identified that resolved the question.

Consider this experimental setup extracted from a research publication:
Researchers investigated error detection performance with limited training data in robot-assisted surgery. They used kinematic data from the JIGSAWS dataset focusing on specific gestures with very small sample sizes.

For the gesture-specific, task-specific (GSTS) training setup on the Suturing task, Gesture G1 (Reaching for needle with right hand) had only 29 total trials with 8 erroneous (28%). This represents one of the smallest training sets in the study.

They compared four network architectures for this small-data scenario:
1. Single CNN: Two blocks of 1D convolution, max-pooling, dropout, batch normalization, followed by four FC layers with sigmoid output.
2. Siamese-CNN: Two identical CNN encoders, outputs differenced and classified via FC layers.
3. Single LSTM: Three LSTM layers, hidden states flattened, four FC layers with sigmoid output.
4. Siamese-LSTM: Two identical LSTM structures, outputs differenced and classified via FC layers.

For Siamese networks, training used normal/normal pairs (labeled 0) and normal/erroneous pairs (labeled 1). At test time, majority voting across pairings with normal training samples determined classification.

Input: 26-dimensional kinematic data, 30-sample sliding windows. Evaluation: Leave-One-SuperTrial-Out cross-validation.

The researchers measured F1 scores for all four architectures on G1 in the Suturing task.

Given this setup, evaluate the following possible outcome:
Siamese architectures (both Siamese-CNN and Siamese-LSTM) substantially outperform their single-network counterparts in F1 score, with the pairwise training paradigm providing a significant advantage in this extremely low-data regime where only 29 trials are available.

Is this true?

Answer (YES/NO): NO